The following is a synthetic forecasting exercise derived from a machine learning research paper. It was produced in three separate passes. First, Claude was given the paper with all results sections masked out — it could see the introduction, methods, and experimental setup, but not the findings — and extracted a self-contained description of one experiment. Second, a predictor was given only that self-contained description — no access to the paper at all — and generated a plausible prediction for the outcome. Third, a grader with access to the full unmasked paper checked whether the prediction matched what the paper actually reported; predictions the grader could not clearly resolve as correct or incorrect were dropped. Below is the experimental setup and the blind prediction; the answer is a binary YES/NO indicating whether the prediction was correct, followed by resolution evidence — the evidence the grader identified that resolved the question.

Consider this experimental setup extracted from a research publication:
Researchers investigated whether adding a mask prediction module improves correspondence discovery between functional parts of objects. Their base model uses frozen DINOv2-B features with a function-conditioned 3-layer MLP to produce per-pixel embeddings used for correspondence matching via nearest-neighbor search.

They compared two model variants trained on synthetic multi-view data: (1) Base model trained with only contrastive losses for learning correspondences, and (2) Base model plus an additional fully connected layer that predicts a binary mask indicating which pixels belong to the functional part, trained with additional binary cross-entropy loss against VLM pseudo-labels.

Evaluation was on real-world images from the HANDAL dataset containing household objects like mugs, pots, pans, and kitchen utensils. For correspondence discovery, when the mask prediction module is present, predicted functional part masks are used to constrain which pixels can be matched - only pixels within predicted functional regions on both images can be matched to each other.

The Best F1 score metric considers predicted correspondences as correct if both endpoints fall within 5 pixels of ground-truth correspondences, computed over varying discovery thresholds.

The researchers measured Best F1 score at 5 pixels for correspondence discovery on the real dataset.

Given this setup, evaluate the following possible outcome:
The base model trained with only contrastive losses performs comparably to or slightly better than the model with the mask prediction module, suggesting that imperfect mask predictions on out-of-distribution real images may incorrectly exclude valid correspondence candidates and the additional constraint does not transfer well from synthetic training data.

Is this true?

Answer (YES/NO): NO